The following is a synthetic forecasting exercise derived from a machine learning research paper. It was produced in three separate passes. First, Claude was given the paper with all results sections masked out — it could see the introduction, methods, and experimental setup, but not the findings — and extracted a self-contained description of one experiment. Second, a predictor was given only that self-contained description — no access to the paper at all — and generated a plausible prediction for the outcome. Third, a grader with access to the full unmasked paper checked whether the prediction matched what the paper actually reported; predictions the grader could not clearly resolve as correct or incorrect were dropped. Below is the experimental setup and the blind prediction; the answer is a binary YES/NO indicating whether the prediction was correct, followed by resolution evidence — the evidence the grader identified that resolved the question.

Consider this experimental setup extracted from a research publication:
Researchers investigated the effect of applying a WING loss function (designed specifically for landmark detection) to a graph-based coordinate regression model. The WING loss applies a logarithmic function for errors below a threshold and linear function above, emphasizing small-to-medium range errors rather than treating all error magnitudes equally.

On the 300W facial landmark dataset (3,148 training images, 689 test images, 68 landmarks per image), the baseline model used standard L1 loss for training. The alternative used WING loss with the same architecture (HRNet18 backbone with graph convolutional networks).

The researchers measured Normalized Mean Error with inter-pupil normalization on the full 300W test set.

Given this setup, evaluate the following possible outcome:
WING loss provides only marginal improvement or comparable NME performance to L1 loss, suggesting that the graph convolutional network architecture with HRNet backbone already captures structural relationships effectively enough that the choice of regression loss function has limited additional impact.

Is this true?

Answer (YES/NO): YES